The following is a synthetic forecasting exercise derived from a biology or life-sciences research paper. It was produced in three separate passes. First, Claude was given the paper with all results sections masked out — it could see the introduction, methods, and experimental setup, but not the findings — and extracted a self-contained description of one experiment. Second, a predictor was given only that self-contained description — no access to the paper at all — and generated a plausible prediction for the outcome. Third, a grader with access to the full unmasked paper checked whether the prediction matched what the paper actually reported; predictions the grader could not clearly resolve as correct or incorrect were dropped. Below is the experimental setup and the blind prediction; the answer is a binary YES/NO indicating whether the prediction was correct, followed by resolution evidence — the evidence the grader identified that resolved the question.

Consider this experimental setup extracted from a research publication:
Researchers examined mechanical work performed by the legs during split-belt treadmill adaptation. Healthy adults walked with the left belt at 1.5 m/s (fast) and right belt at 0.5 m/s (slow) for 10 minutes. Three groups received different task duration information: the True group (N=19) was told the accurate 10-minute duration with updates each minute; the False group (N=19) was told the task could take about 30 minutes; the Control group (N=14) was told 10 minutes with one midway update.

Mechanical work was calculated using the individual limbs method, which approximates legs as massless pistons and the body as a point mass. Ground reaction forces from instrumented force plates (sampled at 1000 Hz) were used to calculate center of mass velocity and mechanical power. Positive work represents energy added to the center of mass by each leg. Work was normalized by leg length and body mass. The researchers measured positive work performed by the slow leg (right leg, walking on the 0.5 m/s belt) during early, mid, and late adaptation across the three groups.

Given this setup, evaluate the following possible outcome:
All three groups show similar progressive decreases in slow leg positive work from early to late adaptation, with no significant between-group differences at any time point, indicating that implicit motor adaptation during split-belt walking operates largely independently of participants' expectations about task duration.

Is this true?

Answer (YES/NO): NO